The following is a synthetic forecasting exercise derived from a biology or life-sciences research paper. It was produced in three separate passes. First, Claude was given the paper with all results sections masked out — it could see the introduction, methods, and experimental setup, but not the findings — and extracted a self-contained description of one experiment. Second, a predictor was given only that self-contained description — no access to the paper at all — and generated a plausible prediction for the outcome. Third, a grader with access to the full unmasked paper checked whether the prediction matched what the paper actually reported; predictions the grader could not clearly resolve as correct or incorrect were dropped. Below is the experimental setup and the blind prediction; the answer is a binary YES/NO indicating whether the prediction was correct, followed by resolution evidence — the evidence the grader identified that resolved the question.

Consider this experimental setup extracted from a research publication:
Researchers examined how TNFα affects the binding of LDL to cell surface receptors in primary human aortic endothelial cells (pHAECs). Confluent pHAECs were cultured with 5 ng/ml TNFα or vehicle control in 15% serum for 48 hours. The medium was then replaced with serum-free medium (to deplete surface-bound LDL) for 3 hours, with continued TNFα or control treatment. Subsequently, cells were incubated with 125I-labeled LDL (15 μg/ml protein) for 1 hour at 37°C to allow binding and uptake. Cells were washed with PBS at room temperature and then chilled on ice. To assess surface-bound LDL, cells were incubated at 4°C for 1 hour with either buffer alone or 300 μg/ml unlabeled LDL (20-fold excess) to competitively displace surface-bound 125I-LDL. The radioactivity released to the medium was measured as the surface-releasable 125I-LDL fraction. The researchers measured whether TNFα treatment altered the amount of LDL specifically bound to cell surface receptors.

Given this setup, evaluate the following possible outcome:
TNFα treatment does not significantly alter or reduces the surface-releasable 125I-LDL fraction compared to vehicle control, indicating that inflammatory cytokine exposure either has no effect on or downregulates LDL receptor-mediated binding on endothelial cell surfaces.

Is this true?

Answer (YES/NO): NO